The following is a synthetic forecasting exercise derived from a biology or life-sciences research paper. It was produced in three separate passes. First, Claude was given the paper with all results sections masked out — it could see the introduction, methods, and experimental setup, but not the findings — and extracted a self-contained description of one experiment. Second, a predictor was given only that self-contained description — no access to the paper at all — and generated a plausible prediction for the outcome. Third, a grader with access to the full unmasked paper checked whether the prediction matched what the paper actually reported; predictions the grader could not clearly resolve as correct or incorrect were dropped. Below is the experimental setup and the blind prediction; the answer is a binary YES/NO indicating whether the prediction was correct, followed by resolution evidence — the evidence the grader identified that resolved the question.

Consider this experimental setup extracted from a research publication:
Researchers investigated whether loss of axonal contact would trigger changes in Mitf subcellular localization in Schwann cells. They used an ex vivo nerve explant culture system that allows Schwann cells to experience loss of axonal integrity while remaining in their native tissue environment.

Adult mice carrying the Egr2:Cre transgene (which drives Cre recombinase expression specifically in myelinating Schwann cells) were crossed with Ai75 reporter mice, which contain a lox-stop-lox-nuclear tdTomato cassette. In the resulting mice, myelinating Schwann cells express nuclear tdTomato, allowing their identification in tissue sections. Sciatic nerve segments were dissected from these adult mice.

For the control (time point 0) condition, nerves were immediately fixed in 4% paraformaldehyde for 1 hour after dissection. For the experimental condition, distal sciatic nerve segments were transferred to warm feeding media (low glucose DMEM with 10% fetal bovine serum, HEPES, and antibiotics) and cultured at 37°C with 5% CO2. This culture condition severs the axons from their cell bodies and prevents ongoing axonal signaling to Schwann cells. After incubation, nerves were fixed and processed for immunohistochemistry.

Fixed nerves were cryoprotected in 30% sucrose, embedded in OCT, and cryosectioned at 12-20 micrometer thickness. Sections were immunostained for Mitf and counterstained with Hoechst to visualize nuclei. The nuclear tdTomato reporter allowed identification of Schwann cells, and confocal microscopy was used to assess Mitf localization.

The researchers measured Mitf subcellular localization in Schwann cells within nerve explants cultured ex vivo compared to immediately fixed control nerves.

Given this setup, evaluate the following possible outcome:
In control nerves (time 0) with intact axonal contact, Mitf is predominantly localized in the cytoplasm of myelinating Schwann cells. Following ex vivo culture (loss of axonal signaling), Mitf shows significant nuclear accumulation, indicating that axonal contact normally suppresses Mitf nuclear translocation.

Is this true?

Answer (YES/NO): YES